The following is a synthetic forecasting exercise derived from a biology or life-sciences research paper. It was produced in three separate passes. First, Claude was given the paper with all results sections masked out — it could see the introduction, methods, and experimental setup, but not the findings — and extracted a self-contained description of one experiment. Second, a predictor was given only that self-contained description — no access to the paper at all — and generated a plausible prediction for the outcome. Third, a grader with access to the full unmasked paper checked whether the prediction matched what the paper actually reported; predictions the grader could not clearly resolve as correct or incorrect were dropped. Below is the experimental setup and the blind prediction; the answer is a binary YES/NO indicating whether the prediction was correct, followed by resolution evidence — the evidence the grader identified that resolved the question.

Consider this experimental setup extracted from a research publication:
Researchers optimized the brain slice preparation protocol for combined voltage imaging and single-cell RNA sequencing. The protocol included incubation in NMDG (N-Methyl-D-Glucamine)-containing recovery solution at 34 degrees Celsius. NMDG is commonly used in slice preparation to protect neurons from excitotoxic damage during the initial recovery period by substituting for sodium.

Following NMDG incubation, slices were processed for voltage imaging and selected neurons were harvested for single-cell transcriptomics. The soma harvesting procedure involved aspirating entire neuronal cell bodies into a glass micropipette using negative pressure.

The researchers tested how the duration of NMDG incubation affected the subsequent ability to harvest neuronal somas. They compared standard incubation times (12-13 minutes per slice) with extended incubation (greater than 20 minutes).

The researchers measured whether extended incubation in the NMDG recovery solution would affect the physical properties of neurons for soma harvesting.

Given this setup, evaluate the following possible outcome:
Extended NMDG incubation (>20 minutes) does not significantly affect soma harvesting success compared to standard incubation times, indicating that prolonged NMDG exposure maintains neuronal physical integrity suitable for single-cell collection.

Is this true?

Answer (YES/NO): NO